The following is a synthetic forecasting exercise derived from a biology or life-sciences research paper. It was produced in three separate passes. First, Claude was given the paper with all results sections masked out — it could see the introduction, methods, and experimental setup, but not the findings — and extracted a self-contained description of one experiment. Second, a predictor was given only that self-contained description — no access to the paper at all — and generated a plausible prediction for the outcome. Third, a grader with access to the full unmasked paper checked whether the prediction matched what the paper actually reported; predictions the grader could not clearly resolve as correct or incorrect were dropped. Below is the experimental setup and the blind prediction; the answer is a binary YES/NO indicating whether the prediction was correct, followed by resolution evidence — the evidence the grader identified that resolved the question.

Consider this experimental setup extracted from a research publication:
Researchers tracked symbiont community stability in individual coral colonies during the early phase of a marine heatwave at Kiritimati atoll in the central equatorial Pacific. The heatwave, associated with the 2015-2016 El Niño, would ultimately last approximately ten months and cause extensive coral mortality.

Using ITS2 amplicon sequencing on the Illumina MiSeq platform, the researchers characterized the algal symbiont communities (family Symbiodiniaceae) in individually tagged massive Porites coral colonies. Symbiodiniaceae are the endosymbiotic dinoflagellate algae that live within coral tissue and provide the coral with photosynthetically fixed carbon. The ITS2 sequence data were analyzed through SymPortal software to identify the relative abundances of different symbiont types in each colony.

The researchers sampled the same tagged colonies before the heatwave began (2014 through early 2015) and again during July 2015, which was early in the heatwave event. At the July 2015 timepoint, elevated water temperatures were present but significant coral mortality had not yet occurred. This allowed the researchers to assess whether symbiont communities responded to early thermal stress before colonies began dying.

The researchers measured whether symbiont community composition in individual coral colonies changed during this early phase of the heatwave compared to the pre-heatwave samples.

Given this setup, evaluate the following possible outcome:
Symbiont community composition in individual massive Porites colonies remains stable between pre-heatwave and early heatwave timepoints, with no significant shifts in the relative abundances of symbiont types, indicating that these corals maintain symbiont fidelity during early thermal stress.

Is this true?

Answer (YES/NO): YES